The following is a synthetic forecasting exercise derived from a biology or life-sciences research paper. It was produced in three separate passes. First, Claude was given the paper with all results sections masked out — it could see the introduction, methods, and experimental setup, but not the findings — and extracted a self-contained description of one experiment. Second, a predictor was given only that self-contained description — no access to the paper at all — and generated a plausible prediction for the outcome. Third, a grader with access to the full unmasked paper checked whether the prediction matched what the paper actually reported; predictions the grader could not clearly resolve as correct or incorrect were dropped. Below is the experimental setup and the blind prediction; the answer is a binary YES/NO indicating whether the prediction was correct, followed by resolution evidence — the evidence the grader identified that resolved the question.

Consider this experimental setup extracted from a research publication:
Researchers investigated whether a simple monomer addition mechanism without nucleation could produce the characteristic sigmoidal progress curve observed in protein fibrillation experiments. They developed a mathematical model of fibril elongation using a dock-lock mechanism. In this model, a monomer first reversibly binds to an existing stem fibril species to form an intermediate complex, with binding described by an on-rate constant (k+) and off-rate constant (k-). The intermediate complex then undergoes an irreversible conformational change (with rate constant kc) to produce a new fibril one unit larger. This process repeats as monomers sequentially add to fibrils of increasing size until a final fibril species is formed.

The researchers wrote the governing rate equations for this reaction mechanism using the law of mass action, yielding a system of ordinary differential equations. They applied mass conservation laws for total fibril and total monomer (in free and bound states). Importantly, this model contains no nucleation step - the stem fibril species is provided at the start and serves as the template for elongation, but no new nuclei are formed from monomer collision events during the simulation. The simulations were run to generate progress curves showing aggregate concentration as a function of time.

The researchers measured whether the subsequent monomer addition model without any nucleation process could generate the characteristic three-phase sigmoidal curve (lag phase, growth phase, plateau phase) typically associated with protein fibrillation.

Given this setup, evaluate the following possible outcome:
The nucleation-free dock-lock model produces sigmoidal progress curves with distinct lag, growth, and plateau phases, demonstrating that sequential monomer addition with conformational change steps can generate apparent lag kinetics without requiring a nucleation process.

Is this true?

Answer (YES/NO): YES